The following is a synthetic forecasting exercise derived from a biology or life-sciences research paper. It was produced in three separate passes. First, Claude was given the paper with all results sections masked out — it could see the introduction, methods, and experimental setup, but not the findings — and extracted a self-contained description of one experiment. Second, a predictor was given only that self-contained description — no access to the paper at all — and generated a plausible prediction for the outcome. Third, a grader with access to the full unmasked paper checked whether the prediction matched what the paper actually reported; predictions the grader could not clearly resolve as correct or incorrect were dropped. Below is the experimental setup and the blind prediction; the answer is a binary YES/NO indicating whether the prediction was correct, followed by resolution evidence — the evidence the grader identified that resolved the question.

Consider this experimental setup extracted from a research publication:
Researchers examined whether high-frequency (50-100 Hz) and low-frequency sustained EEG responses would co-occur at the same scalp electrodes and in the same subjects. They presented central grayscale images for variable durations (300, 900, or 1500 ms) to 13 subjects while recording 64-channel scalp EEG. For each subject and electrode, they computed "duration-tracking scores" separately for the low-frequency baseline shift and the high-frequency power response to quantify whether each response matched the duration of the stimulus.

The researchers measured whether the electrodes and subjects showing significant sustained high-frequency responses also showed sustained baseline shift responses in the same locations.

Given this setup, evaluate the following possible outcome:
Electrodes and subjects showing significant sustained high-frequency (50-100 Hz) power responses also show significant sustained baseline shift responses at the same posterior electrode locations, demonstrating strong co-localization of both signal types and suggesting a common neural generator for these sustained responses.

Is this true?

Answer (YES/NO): NO